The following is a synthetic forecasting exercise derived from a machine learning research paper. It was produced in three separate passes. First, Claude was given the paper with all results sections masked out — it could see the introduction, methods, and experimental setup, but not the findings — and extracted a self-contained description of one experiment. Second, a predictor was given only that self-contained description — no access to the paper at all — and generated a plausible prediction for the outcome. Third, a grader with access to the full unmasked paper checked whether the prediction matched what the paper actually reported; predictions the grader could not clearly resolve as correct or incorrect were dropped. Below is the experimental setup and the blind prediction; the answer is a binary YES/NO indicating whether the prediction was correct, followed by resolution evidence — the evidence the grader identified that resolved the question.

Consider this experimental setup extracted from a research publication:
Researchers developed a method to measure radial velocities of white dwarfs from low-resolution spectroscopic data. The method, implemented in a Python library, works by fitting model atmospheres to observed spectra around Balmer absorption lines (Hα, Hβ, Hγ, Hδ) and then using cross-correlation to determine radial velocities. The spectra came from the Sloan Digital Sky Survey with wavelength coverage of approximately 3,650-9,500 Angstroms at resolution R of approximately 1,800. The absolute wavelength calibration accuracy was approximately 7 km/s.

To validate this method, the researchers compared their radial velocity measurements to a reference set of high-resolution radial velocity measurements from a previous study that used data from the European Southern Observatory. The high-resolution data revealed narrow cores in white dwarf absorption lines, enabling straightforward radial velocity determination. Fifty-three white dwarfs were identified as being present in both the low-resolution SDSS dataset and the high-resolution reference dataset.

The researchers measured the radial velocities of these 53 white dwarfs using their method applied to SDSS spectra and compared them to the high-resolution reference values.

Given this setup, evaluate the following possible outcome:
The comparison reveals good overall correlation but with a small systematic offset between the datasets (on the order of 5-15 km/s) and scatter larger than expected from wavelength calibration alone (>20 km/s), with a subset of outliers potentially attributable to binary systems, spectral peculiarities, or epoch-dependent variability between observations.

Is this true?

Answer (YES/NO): NO